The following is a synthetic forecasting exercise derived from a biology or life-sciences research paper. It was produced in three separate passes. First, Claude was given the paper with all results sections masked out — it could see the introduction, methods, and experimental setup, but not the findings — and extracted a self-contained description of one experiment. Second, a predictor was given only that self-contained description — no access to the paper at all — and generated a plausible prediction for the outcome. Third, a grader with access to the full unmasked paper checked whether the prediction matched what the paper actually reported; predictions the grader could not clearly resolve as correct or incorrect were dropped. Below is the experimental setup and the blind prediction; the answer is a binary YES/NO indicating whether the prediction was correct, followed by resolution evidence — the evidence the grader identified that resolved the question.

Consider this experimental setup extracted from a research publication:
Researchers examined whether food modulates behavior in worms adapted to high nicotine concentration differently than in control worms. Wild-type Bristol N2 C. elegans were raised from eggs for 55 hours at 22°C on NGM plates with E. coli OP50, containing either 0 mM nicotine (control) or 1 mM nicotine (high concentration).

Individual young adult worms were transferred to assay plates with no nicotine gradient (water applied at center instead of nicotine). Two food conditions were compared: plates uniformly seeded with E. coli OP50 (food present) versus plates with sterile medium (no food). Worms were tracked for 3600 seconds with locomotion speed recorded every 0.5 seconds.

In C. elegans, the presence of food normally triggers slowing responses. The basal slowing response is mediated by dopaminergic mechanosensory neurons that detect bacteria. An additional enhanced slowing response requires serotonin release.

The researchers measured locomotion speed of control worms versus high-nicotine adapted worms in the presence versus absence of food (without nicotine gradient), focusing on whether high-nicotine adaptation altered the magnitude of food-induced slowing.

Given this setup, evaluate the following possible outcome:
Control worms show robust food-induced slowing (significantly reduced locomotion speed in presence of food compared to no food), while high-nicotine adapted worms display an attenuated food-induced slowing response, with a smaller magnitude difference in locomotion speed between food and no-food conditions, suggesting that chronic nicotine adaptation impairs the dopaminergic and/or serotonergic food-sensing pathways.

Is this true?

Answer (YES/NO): YES